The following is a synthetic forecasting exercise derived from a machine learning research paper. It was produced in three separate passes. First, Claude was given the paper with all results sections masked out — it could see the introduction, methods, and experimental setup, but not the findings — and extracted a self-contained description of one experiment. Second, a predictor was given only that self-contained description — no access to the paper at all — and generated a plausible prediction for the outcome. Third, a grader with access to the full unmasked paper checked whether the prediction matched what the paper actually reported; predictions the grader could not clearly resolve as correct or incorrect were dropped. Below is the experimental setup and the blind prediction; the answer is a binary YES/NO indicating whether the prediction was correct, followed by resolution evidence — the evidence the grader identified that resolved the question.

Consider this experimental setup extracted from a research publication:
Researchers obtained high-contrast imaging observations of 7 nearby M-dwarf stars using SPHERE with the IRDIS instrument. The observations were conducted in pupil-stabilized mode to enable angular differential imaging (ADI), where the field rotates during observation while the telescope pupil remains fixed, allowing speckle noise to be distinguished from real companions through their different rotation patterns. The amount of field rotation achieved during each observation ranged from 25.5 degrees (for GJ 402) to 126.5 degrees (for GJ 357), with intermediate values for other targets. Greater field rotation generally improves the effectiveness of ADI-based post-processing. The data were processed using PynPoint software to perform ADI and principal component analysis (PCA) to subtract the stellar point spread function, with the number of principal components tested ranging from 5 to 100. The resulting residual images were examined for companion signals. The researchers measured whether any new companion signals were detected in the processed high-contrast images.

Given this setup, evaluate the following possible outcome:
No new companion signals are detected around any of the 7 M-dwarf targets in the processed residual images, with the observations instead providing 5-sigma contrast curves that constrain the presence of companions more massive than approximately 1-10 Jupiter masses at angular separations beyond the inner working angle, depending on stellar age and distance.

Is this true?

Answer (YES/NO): NO